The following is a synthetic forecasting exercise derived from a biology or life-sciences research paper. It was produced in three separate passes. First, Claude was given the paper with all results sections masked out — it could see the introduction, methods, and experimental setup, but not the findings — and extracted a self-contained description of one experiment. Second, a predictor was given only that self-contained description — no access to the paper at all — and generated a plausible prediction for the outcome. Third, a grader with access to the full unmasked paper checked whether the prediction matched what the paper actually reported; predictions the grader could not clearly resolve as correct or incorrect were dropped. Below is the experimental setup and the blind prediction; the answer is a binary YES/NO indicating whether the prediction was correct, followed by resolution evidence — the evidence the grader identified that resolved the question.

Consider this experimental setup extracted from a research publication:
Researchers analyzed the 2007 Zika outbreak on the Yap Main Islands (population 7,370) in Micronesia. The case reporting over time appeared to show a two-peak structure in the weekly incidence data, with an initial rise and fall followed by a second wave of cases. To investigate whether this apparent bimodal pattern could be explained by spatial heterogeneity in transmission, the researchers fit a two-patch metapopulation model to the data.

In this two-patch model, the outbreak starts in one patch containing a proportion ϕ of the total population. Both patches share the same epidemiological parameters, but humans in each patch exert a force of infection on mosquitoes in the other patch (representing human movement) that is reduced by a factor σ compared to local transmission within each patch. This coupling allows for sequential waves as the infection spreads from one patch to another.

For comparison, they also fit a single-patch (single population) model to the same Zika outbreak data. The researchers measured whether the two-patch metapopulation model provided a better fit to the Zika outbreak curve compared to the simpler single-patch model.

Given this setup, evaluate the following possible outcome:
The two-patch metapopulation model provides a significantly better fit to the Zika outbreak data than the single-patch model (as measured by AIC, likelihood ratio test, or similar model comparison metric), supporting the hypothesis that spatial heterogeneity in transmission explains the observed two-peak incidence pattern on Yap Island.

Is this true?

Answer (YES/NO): NO